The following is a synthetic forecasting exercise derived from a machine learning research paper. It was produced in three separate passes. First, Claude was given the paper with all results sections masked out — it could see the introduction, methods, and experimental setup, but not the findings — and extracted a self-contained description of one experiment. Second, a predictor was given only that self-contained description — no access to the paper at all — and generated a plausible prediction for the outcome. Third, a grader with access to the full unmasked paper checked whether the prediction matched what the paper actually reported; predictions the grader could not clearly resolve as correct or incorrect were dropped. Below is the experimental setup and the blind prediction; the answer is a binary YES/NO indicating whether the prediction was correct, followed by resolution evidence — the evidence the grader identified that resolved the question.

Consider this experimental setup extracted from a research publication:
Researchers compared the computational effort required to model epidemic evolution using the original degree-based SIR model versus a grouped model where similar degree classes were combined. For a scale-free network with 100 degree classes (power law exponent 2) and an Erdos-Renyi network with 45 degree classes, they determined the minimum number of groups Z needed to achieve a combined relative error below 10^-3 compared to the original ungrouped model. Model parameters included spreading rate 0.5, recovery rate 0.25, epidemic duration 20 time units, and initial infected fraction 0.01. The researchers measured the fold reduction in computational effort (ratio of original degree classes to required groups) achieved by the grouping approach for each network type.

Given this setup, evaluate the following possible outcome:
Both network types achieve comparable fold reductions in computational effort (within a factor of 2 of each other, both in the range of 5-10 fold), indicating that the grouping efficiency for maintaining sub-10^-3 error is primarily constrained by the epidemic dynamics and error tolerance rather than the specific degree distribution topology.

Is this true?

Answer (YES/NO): NO